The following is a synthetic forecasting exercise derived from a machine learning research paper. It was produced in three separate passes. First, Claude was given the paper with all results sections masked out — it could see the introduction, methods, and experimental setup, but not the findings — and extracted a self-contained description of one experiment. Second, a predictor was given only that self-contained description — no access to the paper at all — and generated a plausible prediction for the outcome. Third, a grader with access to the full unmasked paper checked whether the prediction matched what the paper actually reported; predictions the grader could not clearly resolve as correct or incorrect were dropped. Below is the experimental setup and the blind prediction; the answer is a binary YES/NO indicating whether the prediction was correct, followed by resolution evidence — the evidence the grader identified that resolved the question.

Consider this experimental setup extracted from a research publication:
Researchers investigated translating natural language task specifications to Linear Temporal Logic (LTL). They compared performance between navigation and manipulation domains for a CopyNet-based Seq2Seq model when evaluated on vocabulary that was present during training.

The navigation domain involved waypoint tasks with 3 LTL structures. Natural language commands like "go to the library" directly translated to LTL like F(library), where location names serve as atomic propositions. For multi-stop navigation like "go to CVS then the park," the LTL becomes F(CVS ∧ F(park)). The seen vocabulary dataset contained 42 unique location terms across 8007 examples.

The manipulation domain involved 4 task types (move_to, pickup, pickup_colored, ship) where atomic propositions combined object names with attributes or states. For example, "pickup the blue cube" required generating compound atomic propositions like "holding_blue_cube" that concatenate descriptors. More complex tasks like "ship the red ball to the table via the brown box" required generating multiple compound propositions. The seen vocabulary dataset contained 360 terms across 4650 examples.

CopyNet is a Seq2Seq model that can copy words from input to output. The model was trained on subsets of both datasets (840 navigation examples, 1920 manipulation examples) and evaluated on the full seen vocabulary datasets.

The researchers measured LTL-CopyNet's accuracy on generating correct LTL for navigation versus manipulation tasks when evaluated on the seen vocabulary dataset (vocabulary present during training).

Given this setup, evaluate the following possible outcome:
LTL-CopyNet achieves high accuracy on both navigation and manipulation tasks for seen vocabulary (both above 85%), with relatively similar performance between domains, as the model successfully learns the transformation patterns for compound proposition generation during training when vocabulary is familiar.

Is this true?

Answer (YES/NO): NO